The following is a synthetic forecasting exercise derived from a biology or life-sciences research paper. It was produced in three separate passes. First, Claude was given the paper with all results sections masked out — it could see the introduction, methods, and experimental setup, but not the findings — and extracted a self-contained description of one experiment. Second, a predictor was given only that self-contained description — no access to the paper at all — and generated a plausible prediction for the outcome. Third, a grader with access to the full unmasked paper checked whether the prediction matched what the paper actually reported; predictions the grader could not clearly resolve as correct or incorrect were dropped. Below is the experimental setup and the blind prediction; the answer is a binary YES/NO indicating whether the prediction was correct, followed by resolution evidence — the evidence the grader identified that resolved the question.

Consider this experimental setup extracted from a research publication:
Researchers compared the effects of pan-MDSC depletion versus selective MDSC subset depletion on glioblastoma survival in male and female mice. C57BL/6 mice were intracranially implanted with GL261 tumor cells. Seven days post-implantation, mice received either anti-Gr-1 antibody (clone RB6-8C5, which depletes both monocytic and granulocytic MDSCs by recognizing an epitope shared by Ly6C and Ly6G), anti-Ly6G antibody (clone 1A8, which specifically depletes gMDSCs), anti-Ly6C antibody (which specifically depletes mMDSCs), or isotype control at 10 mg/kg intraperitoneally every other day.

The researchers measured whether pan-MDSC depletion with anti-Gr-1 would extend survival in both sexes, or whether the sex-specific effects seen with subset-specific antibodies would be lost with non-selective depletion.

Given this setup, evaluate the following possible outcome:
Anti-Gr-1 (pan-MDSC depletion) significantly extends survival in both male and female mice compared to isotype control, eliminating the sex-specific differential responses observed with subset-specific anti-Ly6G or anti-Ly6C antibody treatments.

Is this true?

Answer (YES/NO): NO